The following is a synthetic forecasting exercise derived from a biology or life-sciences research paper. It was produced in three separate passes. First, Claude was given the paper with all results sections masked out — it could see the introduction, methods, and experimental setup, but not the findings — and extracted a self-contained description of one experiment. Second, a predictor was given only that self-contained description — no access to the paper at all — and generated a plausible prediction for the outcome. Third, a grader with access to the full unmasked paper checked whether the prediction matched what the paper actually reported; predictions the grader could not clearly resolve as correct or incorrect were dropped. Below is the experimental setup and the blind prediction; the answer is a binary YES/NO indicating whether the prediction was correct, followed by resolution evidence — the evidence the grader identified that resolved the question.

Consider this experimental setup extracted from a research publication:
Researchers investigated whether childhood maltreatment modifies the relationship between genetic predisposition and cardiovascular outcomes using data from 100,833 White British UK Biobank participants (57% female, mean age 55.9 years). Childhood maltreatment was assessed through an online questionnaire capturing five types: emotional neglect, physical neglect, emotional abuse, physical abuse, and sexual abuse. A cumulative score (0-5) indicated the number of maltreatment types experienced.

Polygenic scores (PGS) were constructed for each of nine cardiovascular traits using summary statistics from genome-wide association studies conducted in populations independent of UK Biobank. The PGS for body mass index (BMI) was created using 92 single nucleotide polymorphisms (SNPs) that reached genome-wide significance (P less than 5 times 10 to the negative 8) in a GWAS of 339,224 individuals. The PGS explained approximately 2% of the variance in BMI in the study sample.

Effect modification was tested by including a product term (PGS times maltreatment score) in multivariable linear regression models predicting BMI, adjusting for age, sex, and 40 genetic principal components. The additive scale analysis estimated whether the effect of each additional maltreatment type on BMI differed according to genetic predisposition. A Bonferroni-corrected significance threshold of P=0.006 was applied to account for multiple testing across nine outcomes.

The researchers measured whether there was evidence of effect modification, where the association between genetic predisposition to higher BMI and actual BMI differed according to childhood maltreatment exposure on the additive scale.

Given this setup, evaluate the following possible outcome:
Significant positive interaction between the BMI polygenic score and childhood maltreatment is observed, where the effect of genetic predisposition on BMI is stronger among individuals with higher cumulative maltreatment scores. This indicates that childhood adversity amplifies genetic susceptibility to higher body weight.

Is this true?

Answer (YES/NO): YES